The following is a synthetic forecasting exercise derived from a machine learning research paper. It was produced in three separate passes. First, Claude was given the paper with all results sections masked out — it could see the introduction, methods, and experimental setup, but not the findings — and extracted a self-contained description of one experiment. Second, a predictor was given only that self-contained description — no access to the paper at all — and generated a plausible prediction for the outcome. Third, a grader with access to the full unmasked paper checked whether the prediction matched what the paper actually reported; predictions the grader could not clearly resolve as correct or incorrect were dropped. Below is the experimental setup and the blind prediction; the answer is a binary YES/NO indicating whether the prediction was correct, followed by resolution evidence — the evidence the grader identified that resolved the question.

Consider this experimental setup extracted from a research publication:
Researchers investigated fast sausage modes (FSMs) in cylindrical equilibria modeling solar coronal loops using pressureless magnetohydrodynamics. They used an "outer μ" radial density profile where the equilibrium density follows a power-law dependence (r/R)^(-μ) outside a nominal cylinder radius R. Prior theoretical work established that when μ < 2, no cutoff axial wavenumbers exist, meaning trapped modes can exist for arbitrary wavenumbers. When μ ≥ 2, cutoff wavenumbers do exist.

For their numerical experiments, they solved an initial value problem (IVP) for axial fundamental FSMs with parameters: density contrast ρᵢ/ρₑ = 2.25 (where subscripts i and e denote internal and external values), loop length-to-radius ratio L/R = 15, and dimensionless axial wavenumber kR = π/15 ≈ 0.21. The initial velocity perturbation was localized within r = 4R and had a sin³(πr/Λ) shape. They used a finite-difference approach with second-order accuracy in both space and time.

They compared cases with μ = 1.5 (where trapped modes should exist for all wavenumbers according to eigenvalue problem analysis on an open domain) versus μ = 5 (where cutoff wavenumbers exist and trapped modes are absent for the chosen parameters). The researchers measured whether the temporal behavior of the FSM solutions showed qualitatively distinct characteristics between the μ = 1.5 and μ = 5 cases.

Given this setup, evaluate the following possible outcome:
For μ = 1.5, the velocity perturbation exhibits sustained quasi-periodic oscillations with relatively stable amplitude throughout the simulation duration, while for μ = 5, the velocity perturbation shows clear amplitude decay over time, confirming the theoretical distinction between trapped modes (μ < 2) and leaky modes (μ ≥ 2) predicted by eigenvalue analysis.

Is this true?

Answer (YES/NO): NO